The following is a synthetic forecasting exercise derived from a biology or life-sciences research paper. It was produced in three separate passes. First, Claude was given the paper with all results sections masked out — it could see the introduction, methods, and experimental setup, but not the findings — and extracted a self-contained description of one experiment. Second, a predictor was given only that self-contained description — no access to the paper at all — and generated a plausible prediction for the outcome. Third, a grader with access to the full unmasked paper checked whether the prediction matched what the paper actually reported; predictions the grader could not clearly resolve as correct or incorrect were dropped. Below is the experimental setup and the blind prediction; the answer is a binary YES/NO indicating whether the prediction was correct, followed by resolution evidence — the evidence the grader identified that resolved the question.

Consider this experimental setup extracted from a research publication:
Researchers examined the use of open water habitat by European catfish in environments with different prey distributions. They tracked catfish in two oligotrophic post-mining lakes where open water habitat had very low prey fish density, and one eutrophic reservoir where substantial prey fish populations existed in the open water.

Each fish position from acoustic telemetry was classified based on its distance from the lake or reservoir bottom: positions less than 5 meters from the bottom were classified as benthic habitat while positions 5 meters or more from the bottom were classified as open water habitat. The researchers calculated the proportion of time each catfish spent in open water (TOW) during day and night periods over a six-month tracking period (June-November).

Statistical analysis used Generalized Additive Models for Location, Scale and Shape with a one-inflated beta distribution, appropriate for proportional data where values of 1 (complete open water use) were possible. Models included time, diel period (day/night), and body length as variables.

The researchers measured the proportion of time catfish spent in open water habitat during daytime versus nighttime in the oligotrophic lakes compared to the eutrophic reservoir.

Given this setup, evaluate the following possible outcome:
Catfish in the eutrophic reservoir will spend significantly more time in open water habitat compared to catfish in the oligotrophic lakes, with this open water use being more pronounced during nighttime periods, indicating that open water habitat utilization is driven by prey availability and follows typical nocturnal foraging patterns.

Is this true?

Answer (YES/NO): YES